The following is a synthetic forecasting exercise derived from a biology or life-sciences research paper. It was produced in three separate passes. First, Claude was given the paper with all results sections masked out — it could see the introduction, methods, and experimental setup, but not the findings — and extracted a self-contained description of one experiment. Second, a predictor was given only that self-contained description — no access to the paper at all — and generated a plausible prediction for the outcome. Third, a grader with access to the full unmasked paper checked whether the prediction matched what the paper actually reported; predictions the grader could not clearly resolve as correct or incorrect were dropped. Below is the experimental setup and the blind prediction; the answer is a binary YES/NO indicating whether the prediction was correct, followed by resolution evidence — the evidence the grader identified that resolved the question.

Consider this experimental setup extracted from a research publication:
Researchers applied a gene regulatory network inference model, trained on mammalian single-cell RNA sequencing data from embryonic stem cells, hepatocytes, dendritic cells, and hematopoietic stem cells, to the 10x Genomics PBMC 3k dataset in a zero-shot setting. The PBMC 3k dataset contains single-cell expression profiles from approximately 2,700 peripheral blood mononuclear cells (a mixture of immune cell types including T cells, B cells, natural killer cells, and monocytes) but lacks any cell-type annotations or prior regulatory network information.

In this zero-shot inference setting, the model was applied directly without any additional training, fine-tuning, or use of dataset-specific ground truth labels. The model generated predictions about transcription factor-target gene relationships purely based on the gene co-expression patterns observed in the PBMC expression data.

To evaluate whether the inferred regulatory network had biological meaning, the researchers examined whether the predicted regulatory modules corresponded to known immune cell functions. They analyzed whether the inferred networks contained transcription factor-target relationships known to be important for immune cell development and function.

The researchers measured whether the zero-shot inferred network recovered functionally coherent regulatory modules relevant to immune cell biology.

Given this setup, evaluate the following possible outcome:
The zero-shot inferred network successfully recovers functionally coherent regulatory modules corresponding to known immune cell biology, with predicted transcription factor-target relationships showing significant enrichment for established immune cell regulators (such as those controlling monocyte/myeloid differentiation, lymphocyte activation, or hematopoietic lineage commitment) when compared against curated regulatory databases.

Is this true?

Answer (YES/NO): YES